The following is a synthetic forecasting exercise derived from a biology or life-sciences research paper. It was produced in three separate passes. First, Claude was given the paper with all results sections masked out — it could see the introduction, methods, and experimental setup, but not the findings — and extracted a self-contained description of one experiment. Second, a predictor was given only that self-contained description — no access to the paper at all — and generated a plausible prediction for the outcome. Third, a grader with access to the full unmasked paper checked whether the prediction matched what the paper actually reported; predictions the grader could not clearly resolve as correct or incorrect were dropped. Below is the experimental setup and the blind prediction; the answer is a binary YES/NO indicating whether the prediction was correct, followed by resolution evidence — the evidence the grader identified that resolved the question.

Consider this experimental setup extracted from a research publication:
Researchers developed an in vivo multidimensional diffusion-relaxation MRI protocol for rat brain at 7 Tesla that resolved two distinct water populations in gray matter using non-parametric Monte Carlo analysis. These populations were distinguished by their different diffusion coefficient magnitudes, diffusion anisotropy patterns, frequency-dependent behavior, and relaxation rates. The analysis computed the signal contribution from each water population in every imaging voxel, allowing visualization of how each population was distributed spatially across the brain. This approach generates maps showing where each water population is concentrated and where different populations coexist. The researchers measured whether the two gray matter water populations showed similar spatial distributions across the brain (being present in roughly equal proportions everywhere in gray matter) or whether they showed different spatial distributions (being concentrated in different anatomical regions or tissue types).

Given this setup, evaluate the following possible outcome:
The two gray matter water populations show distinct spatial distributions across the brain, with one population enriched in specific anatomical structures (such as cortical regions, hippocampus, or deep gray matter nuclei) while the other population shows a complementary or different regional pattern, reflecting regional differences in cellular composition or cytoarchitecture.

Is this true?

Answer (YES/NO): YES